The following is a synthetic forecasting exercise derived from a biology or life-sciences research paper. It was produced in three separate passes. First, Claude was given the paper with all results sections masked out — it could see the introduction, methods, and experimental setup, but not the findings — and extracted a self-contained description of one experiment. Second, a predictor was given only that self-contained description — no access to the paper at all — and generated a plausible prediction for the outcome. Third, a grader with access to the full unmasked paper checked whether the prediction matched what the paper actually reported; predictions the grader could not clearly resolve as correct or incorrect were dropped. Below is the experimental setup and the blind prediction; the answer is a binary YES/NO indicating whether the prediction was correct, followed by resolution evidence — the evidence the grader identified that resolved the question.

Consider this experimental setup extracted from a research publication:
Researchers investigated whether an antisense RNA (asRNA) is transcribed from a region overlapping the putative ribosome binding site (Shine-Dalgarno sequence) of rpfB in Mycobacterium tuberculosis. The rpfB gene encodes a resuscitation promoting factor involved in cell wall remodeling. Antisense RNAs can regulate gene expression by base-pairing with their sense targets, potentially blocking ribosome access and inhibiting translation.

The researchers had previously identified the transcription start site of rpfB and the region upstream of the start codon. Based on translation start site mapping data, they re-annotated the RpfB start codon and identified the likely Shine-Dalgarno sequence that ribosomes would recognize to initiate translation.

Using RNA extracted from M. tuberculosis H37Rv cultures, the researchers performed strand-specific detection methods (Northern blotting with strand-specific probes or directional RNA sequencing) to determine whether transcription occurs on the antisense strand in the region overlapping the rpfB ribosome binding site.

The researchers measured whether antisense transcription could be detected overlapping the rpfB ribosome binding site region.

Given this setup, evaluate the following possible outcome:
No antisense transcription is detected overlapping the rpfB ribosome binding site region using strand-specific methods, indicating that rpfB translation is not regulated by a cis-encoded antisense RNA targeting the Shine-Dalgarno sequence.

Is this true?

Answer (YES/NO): NO